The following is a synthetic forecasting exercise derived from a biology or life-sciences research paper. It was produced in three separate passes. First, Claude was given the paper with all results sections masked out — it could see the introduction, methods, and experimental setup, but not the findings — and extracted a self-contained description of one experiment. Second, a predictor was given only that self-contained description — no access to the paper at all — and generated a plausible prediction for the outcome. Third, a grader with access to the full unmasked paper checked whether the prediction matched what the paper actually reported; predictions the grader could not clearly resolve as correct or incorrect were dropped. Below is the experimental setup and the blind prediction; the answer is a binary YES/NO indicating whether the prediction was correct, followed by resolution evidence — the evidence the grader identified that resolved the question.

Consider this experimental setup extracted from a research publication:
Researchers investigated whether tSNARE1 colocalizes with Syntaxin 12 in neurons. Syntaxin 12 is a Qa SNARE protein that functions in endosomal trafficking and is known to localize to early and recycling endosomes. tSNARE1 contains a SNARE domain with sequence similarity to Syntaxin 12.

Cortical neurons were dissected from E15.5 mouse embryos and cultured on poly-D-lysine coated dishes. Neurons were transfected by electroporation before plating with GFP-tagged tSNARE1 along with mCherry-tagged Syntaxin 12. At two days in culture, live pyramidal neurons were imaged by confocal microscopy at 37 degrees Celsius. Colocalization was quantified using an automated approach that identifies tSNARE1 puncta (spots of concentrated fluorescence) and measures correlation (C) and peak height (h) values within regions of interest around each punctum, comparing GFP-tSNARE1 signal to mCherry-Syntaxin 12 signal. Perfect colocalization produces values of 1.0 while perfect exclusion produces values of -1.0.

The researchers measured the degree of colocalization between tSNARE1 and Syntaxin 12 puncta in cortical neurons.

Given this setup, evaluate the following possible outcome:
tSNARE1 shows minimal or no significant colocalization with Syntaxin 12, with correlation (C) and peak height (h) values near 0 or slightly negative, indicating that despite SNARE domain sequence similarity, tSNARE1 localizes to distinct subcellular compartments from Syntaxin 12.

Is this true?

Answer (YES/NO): NO